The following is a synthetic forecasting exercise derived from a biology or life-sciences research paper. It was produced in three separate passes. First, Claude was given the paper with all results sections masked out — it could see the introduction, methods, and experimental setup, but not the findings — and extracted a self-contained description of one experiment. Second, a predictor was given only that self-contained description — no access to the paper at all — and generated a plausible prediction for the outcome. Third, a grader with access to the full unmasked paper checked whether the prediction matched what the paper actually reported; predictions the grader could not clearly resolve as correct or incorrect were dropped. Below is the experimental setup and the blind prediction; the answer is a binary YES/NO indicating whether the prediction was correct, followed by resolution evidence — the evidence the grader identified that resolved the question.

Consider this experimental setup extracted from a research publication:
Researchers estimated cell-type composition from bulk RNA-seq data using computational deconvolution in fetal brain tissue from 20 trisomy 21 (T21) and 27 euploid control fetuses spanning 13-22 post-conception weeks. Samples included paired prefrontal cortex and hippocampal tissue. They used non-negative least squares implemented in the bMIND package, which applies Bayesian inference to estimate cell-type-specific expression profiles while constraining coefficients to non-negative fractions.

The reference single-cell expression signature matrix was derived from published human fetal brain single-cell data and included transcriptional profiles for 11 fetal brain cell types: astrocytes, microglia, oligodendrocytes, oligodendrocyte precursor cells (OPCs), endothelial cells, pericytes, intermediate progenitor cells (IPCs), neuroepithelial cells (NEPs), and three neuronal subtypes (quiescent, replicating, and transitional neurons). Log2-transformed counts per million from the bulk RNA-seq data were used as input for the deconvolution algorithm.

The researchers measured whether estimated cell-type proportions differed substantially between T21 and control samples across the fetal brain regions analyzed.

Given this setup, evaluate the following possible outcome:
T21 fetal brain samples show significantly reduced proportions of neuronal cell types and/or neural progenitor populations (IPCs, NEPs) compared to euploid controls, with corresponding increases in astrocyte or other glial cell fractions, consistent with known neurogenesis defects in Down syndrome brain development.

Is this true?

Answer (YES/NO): NO